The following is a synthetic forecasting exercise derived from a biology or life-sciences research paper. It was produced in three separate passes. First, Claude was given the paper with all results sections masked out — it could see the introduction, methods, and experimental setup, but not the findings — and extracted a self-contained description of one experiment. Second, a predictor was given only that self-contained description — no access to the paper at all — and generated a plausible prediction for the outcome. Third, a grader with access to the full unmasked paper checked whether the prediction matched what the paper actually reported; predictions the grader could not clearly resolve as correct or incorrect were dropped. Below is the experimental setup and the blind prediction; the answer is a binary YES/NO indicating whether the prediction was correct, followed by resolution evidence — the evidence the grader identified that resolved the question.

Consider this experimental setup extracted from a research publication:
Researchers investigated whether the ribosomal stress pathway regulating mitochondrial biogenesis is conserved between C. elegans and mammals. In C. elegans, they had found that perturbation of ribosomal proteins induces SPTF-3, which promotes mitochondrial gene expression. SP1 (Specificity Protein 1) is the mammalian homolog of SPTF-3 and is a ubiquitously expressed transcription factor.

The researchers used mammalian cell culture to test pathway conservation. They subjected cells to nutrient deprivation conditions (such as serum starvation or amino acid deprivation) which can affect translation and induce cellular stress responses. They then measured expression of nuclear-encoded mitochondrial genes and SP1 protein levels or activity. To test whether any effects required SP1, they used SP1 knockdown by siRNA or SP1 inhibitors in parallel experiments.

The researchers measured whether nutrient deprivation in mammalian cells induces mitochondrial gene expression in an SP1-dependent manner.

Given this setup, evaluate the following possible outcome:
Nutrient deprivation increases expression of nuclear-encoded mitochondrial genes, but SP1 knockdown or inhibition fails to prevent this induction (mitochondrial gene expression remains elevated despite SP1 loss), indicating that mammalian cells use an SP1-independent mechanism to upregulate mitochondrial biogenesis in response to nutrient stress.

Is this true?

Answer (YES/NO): NO